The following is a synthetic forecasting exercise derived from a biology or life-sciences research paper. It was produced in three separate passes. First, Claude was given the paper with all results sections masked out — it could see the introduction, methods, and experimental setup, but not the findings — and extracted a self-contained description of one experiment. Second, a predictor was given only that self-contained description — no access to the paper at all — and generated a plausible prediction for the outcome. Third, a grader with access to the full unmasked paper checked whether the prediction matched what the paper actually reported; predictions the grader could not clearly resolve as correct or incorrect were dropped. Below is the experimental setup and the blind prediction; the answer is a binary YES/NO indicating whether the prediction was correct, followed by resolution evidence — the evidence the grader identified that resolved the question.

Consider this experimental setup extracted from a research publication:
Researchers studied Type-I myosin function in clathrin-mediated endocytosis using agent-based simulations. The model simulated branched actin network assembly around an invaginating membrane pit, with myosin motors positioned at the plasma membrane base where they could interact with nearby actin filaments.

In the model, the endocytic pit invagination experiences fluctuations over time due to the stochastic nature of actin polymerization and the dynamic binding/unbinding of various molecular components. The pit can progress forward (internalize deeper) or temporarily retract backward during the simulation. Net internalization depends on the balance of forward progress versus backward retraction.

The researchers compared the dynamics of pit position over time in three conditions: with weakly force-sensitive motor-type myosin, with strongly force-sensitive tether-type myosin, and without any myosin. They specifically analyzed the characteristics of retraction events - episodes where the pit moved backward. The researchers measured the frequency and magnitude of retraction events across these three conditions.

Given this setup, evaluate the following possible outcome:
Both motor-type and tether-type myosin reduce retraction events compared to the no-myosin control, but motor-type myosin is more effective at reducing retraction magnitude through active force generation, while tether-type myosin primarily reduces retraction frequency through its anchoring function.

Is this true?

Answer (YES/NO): NO